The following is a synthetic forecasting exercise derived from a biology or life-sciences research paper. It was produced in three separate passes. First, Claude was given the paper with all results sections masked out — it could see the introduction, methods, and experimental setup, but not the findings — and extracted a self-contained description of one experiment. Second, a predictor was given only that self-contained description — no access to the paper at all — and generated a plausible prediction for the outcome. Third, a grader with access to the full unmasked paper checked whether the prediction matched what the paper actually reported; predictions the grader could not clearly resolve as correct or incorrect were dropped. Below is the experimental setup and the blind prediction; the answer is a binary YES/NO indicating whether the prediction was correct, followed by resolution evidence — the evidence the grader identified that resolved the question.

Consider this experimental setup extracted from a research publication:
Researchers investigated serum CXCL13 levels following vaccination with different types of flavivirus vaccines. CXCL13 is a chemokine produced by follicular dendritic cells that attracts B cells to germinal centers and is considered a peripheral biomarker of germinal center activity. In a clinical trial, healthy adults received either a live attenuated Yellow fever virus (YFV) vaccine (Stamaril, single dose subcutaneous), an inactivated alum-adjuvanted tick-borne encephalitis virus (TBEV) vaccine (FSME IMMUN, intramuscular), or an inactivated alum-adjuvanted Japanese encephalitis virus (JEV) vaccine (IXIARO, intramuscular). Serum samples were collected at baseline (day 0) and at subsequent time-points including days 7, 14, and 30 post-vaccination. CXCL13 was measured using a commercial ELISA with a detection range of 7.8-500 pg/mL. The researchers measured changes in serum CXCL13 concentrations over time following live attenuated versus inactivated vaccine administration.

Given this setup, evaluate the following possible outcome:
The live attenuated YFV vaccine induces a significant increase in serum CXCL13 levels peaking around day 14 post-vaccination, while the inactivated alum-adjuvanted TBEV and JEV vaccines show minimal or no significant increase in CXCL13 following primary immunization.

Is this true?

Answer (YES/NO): NO